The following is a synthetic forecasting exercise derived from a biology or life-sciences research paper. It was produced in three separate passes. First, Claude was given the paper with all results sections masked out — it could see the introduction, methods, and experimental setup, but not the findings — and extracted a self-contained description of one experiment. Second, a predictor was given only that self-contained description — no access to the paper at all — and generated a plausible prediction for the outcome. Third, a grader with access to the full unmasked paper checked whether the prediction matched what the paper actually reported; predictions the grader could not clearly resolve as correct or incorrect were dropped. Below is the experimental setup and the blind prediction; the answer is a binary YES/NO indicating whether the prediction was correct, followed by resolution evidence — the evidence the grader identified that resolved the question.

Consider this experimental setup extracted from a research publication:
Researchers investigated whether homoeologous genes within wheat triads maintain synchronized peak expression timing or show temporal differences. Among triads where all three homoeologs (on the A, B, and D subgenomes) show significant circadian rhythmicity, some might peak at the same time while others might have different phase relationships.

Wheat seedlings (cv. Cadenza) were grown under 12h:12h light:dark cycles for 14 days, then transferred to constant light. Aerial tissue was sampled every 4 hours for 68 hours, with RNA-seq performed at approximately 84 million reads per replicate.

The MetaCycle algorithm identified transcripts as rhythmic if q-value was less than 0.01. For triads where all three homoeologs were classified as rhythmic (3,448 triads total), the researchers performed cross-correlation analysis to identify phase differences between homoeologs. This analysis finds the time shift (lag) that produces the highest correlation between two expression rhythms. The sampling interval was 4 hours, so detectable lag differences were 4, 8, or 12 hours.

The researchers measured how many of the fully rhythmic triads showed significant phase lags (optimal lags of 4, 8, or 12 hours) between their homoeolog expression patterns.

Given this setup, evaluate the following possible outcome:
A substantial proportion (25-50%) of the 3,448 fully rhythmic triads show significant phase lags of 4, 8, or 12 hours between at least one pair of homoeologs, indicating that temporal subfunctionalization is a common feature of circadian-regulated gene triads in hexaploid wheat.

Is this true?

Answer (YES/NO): NO